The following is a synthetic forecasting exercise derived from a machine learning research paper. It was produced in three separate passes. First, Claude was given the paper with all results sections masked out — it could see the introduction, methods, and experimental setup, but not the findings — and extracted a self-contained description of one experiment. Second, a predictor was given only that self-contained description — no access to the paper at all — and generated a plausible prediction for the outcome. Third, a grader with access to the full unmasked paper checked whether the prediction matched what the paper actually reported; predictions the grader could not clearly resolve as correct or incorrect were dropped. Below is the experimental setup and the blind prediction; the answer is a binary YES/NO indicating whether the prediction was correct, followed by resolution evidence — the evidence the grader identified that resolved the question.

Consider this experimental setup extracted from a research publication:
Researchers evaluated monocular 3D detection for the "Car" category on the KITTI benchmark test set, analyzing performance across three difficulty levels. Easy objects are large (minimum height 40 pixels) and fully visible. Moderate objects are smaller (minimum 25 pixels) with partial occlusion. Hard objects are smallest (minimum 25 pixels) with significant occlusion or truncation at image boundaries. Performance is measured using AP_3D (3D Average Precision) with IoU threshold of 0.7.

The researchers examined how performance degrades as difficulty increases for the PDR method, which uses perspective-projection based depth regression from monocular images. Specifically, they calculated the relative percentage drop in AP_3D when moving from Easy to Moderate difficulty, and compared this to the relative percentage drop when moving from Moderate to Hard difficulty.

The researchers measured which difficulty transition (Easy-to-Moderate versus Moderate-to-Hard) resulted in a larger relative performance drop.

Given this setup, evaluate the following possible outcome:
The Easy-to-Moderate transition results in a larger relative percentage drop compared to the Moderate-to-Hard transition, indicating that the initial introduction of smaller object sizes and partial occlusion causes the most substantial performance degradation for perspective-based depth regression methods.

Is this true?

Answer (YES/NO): YES